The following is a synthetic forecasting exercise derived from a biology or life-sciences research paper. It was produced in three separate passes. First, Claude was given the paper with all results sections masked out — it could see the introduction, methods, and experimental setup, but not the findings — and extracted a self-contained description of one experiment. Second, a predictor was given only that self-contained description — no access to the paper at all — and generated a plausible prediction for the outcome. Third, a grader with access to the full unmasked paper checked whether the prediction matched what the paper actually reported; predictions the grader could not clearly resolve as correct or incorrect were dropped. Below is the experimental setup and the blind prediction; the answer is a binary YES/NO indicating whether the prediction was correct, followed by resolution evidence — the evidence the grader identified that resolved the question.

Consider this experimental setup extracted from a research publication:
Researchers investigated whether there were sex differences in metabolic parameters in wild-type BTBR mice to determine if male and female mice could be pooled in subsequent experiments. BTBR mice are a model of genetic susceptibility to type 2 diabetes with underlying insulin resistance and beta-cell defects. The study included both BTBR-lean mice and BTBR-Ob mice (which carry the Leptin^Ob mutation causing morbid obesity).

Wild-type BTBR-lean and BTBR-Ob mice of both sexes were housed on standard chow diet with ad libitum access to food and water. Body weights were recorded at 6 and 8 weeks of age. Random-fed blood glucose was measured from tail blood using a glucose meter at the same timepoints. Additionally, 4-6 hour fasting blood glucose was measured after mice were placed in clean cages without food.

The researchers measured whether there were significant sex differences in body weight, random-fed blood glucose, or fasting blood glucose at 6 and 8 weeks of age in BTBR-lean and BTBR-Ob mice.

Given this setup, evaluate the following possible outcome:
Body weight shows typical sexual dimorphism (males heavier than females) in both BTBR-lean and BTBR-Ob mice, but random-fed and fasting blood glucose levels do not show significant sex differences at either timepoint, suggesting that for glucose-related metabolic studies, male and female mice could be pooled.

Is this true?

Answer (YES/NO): NO